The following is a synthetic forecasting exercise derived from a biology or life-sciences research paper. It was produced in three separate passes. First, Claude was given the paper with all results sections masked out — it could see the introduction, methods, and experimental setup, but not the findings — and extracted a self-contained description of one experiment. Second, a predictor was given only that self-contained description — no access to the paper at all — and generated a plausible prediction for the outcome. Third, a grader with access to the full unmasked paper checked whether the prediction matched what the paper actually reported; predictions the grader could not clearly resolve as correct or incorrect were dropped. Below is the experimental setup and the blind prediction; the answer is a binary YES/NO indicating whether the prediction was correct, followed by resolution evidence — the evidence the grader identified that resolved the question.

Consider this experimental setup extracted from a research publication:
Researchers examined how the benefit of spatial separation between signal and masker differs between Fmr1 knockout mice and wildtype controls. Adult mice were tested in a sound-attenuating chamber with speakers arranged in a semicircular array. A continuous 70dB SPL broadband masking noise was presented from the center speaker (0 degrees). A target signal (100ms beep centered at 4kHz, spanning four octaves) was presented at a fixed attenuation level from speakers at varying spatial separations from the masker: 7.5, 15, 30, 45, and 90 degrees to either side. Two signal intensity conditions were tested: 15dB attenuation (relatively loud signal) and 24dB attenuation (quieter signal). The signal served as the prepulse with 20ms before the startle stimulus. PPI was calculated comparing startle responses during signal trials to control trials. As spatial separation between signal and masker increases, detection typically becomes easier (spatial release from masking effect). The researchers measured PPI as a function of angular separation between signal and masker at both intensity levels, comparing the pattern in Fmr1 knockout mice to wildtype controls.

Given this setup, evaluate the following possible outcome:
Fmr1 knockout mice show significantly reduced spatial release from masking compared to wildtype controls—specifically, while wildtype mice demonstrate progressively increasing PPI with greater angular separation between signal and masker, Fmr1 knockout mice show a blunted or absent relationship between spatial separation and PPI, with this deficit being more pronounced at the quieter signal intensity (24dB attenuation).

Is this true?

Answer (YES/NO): NO